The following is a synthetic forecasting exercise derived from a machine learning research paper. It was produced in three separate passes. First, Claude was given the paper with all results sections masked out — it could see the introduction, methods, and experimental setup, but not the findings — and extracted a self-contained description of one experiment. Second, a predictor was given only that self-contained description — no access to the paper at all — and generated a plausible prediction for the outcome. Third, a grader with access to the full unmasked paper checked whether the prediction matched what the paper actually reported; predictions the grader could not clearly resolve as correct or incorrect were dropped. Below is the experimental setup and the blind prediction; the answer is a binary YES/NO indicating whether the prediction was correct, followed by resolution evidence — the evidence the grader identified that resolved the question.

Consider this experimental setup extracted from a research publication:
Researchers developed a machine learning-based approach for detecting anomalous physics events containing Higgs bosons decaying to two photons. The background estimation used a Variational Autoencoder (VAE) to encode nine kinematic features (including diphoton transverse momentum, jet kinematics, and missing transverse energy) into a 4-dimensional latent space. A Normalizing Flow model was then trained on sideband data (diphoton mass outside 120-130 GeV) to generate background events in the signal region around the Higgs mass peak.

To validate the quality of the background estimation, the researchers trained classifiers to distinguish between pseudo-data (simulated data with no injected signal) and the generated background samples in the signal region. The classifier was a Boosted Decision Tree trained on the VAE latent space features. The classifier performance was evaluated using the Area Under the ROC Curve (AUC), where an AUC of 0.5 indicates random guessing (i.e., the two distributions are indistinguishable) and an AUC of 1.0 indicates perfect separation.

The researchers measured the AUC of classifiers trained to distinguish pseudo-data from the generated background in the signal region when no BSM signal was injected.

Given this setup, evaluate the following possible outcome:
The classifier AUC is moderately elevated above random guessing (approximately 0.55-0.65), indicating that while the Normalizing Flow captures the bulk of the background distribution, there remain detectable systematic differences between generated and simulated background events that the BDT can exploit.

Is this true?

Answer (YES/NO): NO